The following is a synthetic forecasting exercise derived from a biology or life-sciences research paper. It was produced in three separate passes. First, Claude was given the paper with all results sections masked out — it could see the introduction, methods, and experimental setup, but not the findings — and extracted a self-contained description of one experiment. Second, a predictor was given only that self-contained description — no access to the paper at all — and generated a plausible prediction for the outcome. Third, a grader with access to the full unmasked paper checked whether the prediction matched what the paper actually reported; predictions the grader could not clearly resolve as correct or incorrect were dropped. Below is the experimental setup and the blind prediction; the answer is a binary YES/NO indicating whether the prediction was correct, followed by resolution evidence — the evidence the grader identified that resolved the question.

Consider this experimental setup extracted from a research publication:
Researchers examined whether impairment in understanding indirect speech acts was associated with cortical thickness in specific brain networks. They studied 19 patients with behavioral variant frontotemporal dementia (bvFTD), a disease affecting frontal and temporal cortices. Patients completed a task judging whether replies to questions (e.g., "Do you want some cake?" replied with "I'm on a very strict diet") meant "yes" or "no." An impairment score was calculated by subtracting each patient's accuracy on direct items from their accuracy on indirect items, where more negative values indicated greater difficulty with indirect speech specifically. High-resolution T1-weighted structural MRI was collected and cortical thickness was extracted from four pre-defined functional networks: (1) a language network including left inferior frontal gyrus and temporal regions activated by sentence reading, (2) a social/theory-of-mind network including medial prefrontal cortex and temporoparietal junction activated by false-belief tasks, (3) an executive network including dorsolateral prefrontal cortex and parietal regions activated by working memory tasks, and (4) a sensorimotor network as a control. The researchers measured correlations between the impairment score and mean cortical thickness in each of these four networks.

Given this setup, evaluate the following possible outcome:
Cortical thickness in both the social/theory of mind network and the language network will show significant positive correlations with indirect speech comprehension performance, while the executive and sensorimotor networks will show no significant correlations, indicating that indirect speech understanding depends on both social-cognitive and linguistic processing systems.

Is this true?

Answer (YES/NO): NO